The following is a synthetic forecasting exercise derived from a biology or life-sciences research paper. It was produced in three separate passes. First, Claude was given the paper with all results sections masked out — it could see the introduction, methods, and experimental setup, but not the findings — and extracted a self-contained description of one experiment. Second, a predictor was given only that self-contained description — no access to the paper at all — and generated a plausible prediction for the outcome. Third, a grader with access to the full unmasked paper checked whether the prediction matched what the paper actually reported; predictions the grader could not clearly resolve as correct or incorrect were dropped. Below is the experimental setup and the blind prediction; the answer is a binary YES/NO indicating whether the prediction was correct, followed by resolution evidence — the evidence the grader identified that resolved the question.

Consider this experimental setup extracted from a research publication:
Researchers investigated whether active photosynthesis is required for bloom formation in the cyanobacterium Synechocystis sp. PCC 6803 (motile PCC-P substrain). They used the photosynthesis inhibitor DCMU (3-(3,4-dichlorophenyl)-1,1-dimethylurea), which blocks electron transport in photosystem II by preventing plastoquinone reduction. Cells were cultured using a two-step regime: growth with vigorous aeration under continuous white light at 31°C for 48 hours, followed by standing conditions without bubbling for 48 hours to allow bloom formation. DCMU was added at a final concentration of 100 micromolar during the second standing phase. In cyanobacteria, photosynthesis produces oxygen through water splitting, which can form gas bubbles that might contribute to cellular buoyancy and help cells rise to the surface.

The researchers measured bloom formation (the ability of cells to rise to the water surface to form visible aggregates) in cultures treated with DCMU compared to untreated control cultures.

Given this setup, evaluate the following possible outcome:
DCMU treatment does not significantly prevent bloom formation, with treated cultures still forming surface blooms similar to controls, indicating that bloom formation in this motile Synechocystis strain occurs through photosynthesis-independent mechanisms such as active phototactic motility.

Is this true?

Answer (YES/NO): NO